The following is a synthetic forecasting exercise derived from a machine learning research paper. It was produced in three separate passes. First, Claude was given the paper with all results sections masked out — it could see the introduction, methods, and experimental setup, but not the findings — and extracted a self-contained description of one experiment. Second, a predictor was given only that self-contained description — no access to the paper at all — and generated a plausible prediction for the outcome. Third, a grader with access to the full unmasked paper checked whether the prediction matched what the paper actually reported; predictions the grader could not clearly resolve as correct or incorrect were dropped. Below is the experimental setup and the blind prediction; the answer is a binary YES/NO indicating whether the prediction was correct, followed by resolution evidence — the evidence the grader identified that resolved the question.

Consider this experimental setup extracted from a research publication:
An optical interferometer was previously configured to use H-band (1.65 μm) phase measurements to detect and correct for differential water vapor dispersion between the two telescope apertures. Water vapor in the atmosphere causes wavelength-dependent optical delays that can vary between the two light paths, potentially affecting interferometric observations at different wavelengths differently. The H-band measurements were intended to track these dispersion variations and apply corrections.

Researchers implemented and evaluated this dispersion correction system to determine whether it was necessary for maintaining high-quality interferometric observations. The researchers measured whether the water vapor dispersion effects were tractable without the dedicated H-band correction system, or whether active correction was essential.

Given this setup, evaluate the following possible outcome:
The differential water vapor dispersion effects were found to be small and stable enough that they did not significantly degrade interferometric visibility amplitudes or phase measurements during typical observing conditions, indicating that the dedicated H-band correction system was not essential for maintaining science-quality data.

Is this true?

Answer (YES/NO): YES